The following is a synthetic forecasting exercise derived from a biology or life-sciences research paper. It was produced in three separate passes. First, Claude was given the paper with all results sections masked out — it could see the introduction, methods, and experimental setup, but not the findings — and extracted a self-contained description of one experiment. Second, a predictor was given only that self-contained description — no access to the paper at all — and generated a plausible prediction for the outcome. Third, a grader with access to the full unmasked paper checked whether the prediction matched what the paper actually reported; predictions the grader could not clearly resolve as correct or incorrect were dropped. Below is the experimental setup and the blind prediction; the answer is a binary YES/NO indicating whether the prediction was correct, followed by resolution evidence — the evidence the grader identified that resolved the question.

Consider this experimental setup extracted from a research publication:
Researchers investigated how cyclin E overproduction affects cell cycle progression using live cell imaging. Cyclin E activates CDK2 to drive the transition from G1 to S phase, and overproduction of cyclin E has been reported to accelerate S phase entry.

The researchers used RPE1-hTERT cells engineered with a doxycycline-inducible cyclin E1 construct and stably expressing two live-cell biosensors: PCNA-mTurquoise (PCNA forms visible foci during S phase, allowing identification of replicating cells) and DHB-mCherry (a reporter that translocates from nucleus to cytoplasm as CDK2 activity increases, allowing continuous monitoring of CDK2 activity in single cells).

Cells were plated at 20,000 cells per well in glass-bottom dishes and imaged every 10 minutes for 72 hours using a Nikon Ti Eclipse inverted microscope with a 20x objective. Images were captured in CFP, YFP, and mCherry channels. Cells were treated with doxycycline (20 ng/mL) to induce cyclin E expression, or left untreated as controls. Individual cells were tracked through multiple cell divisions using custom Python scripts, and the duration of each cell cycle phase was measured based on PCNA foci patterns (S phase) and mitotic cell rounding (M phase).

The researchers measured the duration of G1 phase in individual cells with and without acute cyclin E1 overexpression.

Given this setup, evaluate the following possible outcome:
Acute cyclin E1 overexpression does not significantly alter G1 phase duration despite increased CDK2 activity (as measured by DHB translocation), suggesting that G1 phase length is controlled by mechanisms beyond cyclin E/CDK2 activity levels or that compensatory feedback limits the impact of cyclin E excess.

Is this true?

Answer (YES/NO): NO